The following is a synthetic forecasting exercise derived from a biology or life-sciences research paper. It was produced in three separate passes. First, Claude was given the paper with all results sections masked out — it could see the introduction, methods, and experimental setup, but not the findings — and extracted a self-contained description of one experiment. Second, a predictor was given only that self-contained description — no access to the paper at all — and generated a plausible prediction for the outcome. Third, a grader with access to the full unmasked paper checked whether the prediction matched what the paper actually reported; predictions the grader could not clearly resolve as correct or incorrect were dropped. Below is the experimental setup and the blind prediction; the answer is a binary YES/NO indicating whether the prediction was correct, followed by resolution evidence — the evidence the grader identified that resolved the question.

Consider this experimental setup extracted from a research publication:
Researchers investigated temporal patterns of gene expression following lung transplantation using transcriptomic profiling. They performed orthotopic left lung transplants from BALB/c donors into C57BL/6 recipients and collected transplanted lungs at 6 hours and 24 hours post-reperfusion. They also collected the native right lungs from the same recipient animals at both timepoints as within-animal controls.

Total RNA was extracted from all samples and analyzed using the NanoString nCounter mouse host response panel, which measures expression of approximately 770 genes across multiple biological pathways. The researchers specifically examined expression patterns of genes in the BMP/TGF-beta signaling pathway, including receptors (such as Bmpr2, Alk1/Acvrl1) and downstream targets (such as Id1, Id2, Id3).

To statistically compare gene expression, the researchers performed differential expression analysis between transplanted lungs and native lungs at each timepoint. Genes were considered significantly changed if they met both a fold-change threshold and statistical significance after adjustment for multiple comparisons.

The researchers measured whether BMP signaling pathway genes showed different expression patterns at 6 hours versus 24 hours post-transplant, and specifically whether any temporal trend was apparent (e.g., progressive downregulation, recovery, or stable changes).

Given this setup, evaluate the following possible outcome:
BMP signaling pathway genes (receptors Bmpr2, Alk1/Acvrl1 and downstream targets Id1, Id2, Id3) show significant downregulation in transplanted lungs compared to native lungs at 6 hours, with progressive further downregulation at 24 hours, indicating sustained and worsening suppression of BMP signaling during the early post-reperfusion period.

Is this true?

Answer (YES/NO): NO